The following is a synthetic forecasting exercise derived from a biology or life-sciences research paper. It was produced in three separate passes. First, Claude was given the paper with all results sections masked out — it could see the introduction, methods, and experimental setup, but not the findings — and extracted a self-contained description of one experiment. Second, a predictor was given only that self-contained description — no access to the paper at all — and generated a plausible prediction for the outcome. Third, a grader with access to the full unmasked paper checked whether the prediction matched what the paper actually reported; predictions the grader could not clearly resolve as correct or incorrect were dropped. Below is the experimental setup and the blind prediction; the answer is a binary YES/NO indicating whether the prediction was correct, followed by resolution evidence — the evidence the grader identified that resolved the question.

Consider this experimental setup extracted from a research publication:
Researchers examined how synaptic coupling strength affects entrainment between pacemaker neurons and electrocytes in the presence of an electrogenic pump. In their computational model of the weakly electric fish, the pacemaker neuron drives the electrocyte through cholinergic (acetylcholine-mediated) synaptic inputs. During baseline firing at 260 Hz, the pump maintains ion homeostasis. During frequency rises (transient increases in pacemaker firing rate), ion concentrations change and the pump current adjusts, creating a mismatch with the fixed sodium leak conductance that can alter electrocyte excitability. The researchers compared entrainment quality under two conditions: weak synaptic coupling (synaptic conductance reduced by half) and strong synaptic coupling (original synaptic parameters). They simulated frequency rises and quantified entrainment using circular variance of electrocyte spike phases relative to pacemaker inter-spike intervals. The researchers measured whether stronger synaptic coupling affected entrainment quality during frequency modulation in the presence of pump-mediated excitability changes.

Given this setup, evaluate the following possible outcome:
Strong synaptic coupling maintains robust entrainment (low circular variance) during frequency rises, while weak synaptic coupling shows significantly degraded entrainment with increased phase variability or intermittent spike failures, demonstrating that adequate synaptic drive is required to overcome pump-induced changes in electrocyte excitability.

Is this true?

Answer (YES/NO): YES